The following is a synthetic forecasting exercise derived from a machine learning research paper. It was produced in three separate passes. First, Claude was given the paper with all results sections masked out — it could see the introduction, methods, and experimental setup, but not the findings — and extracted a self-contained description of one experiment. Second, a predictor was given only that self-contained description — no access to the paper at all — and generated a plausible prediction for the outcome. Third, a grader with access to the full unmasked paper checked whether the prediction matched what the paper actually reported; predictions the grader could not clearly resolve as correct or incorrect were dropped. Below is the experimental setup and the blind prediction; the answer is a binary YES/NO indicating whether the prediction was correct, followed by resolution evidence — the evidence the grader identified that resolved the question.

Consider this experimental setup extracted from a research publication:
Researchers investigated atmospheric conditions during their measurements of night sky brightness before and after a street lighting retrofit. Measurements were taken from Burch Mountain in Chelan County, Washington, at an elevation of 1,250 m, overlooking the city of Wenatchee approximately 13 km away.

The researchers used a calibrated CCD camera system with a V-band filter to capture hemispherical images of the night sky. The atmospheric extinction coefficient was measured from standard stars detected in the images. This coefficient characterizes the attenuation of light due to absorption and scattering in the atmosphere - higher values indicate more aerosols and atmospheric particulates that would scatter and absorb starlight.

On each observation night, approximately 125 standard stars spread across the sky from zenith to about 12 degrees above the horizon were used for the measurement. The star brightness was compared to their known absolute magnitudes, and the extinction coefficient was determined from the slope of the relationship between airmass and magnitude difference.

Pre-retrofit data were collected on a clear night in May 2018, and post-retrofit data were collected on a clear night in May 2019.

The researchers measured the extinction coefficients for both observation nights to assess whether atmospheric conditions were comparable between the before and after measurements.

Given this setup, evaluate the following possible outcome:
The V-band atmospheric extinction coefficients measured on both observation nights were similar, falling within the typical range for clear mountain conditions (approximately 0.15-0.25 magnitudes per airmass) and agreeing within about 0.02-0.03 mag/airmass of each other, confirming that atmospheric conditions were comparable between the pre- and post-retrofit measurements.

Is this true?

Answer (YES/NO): NO